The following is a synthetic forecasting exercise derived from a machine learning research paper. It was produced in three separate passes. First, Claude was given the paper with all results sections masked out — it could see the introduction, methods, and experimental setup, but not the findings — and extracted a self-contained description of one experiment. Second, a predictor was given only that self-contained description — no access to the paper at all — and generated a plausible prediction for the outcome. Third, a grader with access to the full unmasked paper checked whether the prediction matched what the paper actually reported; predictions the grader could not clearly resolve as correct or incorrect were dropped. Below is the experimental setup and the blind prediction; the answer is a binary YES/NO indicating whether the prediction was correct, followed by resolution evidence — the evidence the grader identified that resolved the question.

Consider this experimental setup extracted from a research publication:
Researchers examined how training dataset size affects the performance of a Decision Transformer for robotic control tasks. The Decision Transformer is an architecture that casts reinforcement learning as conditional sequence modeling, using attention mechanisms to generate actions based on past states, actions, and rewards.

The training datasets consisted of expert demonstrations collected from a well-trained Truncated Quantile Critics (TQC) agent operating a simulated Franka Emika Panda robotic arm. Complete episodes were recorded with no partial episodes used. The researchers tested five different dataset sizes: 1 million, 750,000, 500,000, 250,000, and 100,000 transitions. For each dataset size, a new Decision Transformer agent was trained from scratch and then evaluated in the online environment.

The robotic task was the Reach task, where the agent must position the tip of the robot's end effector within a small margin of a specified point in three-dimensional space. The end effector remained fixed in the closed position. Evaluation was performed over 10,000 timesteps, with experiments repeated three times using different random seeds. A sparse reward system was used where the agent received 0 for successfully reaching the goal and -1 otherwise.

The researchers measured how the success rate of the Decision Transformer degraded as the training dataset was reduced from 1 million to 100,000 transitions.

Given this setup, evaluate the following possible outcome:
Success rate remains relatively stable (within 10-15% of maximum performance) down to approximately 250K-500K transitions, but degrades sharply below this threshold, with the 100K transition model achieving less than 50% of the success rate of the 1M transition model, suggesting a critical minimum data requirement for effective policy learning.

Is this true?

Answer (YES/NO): NO